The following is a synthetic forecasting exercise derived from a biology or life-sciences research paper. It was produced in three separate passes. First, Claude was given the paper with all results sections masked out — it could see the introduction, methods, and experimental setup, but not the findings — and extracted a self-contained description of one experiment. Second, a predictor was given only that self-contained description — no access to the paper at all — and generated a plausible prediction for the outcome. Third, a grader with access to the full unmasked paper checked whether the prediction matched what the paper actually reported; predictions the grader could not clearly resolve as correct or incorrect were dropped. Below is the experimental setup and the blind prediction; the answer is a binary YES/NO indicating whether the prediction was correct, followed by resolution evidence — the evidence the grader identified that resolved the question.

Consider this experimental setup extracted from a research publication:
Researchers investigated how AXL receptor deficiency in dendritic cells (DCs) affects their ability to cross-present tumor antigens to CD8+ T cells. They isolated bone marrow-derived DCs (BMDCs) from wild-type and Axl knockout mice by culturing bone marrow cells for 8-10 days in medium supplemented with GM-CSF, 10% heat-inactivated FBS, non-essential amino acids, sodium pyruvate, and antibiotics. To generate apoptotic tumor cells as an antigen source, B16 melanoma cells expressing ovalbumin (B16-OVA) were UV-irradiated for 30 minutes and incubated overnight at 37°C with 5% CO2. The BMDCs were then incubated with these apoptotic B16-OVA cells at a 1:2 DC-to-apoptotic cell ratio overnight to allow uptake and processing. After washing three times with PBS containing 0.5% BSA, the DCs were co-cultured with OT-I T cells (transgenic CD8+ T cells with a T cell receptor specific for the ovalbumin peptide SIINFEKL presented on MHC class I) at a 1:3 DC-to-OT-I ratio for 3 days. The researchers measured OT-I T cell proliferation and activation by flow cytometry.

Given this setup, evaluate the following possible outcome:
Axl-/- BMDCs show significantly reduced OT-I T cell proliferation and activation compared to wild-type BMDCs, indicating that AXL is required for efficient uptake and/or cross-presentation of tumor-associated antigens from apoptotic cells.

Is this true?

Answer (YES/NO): NO